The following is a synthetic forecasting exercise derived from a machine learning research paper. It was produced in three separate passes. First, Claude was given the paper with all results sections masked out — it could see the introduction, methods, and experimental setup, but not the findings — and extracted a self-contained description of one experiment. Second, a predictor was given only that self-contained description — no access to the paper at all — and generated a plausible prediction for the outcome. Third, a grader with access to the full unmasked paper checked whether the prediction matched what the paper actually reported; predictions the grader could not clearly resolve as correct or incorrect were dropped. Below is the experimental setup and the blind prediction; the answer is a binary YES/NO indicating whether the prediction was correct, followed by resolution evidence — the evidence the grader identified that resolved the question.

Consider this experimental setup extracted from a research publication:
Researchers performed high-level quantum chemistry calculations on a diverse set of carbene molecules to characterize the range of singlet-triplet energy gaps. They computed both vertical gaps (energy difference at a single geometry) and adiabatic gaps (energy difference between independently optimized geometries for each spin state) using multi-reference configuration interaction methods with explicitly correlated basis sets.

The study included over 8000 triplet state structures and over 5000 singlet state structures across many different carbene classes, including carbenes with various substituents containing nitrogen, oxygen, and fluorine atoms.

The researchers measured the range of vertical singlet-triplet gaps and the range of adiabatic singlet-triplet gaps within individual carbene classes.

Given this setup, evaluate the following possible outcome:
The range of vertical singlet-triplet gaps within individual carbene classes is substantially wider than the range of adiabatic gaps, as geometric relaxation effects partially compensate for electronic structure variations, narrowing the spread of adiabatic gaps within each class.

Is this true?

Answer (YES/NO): YES